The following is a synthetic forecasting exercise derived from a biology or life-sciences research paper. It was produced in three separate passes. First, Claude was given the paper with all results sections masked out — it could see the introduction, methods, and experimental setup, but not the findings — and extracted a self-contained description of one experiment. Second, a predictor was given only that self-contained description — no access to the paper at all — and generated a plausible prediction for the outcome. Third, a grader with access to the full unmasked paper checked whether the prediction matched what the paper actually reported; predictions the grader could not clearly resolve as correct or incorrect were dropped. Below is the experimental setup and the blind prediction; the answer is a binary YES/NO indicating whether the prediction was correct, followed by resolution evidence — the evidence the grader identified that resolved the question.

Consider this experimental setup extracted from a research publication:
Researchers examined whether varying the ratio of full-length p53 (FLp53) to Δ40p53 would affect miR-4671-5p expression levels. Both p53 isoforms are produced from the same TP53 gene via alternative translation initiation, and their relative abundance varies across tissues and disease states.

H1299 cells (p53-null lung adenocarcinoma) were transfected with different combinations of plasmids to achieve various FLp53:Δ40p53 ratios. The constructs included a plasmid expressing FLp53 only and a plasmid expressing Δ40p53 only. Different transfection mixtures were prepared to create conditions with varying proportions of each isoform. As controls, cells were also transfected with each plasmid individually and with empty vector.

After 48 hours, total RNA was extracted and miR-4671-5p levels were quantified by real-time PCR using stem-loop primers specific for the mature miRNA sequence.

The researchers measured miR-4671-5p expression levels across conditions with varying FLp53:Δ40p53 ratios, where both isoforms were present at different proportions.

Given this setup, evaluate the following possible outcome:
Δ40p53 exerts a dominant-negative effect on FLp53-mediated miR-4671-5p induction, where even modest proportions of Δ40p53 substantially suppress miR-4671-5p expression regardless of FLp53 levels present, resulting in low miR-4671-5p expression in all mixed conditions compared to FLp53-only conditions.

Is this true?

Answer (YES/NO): NO